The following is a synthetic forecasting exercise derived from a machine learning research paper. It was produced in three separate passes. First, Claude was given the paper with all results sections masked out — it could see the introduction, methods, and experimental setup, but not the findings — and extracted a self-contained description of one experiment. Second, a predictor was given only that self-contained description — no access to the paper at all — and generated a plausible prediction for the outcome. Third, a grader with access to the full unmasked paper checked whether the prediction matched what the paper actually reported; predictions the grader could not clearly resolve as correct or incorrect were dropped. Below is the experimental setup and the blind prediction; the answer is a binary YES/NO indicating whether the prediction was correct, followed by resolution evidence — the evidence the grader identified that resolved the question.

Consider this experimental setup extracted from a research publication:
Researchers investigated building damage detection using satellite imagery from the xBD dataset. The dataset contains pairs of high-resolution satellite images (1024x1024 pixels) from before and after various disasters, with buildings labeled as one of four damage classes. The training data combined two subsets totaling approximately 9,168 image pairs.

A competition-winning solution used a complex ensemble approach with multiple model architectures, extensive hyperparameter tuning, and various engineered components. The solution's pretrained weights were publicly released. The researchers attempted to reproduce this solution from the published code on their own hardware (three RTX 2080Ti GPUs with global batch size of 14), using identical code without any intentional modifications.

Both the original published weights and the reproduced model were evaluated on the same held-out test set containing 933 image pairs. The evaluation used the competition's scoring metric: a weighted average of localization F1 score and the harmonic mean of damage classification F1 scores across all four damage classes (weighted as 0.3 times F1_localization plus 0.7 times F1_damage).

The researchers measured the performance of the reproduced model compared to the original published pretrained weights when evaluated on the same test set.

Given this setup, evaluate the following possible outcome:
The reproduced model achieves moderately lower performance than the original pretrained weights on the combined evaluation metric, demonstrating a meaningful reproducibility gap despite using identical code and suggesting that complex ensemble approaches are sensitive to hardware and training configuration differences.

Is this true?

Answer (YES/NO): YES